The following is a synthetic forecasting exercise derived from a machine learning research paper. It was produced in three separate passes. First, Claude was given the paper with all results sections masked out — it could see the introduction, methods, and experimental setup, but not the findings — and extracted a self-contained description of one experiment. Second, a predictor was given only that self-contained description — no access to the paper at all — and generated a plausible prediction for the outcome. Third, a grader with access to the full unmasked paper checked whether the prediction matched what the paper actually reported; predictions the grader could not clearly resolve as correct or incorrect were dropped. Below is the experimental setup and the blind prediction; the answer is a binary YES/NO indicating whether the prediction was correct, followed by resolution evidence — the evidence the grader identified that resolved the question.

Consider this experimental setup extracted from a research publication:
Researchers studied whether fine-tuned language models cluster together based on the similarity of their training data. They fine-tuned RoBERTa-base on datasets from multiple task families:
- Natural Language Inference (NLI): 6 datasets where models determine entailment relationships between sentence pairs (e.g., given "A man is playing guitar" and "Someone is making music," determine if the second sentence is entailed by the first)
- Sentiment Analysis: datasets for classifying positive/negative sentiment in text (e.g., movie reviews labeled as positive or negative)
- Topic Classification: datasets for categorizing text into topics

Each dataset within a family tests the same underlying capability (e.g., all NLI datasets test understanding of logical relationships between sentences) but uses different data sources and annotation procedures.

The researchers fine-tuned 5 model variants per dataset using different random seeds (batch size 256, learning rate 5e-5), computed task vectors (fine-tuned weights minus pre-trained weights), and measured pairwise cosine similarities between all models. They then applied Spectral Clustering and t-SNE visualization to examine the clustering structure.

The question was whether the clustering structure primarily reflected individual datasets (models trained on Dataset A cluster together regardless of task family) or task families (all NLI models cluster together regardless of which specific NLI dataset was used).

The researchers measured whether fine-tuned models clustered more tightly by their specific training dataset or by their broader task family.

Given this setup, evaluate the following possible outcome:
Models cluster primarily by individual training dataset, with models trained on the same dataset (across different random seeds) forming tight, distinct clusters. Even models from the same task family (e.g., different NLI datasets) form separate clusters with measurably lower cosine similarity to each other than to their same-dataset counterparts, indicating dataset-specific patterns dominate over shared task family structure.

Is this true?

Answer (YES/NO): YES